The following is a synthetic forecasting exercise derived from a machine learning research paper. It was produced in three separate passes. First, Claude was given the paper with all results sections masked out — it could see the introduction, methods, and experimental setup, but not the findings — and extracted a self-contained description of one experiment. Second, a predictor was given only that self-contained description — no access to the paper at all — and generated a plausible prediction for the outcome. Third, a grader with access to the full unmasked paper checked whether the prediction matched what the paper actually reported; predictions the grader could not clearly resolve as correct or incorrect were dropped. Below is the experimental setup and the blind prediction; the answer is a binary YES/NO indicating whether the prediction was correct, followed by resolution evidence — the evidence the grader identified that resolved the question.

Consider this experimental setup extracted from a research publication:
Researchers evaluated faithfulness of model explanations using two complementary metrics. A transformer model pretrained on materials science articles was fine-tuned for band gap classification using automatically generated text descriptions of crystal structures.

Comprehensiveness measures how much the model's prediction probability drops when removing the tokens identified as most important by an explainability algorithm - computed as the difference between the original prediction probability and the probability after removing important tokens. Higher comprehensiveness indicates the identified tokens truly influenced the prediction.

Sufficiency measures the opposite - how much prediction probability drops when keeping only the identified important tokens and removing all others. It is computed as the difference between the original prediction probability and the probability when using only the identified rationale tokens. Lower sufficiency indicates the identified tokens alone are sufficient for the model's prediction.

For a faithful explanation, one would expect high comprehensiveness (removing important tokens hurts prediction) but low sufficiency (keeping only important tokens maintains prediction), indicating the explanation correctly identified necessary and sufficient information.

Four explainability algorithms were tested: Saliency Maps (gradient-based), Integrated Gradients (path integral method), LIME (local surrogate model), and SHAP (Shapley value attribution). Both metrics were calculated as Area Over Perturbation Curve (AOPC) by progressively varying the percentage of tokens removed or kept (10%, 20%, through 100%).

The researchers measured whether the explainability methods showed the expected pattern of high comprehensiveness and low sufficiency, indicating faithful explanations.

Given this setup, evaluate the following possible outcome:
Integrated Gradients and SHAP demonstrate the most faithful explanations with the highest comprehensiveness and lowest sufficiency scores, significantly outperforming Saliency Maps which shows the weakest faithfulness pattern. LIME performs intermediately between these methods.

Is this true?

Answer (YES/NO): NO